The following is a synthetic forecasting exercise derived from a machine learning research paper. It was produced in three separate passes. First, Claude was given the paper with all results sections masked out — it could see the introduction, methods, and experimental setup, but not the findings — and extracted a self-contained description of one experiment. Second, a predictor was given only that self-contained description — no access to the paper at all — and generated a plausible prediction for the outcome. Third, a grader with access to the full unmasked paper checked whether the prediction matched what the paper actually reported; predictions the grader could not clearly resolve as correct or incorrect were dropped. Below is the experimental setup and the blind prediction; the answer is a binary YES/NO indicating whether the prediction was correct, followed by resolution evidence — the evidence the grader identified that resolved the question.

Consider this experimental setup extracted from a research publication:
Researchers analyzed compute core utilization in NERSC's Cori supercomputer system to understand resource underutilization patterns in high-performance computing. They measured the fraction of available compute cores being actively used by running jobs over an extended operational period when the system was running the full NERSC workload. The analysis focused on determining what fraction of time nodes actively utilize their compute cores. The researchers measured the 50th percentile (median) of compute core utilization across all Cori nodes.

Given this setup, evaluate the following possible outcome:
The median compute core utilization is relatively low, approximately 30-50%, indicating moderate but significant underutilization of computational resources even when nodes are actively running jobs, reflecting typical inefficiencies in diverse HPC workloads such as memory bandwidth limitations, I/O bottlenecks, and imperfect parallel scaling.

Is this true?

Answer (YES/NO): YES